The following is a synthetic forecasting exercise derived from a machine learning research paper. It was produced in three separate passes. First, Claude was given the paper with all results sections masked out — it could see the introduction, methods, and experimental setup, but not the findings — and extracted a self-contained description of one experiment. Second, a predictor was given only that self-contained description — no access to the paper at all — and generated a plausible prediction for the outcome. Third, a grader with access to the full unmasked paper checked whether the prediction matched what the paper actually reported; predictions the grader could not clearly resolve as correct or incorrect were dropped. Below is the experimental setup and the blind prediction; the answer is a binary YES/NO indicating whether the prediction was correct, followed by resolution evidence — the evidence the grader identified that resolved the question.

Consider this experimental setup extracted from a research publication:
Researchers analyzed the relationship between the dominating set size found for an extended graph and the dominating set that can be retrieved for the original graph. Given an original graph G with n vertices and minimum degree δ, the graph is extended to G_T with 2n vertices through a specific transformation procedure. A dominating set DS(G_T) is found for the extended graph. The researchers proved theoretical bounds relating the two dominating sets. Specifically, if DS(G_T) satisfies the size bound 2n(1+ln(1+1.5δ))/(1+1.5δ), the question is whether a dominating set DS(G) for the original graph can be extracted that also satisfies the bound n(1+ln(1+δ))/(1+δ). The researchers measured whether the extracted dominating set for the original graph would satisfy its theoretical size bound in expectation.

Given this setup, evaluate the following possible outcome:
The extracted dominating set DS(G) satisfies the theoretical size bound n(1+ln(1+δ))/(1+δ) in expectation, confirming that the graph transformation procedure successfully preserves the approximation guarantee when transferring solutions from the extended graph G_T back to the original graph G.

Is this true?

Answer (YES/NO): YES